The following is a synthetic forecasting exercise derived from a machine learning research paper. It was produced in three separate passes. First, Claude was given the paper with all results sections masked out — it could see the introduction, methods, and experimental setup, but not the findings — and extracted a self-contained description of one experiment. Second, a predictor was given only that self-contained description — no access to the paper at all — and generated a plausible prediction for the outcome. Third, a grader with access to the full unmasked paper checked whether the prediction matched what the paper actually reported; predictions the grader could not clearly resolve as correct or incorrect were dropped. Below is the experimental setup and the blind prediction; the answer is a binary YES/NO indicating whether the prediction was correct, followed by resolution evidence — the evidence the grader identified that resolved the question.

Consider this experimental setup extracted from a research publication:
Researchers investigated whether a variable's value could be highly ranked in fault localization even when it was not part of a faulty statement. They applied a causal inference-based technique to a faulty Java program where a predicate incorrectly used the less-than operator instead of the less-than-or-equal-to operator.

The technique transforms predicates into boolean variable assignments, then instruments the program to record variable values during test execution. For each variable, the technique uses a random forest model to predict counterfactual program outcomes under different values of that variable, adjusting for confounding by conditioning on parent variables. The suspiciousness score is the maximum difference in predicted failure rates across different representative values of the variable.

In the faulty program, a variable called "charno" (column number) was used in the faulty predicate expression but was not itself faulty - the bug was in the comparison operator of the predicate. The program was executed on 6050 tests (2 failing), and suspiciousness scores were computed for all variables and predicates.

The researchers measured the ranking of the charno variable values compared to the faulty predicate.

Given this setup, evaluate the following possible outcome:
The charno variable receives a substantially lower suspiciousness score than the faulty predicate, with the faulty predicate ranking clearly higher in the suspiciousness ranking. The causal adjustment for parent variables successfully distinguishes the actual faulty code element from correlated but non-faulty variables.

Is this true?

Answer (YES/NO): NO